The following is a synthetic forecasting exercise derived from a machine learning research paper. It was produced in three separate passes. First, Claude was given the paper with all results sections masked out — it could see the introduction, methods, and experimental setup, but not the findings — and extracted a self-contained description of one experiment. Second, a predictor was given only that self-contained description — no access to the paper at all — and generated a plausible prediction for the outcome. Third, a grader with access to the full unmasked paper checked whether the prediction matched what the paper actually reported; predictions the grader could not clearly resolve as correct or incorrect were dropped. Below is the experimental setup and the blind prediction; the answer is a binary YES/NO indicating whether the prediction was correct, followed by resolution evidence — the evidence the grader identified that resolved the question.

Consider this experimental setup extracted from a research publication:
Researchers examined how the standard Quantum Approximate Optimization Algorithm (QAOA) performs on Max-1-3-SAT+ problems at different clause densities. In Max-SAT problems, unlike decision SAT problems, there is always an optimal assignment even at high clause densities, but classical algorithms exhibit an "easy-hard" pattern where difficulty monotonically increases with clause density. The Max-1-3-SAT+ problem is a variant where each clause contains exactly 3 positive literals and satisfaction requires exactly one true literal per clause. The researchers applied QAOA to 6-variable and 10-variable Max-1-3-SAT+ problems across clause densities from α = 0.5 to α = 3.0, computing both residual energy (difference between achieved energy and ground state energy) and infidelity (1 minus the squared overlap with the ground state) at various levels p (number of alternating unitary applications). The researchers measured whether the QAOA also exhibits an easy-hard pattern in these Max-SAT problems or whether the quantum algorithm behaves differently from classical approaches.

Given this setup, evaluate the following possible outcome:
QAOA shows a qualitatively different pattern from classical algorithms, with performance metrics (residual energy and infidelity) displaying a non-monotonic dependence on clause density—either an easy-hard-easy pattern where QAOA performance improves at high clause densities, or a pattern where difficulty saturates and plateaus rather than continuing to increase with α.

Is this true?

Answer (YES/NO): NO